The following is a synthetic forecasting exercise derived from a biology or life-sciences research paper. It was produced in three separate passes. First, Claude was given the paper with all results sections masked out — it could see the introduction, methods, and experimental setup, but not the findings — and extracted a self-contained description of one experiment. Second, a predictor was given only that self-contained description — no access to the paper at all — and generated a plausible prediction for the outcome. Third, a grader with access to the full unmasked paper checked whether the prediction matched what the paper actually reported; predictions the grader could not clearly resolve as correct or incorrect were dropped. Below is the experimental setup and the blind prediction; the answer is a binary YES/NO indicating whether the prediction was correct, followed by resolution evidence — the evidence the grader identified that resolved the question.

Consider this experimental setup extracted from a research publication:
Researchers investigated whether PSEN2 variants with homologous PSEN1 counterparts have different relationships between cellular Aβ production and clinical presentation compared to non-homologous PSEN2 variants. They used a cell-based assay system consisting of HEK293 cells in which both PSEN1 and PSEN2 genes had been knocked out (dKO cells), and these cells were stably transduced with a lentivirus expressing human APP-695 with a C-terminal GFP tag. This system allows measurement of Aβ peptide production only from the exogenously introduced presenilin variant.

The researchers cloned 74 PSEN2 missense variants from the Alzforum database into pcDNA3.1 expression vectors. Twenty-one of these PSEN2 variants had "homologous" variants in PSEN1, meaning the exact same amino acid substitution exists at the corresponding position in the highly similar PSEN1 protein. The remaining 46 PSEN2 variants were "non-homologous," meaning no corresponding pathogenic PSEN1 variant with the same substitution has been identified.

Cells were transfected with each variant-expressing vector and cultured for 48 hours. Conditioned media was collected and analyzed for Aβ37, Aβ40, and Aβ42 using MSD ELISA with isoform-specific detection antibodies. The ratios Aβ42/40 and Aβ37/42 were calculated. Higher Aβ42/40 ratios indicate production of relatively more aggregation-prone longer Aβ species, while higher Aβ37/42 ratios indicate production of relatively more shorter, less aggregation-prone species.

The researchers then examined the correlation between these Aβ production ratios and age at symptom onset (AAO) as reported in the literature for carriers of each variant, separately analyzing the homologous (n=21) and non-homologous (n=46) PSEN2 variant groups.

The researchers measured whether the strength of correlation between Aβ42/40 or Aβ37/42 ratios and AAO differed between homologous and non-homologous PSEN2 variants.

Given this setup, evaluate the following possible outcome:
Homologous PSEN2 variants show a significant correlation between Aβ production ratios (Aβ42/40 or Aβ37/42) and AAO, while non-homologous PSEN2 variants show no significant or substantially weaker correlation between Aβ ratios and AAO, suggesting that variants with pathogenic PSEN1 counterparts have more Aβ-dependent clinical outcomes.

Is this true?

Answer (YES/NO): YES